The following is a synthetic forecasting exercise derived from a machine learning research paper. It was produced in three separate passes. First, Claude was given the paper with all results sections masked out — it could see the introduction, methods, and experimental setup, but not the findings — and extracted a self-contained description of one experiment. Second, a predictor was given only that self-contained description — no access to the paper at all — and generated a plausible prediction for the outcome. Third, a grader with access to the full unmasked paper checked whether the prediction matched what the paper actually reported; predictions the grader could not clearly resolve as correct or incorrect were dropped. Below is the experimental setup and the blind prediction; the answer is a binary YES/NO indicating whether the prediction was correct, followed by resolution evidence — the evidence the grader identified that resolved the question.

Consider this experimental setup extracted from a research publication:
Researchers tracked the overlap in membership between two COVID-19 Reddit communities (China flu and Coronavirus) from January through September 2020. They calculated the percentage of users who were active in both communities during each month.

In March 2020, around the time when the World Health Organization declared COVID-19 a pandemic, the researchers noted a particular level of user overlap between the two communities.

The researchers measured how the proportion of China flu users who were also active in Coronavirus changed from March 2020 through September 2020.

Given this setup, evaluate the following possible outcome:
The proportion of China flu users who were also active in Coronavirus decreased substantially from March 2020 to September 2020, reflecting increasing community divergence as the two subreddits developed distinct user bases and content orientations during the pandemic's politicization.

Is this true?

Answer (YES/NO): YES